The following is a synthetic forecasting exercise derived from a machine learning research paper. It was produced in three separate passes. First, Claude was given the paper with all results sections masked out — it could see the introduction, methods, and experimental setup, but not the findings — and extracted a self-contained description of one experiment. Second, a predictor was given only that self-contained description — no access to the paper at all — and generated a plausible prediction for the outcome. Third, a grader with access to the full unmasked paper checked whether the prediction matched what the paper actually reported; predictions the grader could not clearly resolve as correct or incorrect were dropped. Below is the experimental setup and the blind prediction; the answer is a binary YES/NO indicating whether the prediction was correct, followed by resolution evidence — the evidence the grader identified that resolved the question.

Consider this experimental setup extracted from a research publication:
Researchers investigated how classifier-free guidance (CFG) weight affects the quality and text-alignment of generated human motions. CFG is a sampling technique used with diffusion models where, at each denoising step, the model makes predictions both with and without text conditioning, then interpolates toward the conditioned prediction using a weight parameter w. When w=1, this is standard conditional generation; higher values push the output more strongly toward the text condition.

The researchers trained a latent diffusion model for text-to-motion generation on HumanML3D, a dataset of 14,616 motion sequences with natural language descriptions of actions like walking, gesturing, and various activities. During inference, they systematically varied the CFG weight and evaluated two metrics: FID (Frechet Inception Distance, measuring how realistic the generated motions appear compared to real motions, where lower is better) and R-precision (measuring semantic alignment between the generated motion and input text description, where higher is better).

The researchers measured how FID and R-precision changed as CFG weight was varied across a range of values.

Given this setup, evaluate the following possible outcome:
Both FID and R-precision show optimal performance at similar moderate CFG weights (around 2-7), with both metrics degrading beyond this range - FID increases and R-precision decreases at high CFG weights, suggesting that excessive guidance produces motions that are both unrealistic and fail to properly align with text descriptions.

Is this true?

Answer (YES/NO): NO